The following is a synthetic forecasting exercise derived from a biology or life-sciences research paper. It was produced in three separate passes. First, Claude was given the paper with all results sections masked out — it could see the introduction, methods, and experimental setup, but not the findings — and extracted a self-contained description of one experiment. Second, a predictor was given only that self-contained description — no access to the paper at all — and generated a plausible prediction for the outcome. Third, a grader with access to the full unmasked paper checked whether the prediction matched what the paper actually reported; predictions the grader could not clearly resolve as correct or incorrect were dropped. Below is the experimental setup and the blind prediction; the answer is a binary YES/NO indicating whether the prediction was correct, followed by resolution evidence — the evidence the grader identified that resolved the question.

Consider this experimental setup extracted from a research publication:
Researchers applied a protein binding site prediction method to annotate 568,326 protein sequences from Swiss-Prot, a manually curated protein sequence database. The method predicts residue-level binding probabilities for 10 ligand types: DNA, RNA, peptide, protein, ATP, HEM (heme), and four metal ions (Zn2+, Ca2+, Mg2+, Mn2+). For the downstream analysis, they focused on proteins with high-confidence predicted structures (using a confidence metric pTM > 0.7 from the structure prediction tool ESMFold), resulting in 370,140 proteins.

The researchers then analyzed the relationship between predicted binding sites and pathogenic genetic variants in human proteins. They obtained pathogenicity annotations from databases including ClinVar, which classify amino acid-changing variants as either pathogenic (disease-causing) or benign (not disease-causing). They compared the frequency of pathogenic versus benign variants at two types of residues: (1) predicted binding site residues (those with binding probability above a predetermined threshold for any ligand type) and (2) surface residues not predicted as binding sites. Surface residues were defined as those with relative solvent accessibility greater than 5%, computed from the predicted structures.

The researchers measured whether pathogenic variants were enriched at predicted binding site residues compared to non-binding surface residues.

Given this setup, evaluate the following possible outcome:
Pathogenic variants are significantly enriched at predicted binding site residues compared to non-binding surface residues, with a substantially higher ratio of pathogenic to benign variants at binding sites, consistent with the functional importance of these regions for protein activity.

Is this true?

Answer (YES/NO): YES